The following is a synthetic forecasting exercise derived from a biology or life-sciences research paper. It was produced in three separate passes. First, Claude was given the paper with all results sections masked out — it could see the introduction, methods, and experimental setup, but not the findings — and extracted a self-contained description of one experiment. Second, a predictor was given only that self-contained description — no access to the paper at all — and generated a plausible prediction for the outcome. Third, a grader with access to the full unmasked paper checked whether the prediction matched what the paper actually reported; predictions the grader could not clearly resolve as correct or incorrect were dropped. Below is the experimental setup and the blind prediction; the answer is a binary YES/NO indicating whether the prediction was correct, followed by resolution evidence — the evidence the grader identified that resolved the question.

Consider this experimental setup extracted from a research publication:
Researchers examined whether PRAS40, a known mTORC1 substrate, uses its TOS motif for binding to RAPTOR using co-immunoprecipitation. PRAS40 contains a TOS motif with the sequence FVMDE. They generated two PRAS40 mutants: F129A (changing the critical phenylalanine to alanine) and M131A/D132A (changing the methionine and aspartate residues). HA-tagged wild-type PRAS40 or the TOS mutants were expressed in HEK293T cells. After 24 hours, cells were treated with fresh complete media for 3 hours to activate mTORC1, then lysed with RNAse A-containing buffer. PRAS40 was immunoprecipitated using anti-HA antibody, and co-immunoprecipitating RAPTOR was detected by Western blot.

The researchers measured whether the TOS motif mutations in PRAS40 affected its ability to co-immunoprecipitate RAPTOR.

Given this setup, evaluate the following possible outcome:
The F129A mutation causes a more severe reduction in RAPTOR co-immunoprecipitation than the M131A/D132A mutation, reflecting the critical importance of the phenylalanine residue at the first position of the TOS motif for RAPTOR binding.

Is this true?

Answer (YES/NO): NO